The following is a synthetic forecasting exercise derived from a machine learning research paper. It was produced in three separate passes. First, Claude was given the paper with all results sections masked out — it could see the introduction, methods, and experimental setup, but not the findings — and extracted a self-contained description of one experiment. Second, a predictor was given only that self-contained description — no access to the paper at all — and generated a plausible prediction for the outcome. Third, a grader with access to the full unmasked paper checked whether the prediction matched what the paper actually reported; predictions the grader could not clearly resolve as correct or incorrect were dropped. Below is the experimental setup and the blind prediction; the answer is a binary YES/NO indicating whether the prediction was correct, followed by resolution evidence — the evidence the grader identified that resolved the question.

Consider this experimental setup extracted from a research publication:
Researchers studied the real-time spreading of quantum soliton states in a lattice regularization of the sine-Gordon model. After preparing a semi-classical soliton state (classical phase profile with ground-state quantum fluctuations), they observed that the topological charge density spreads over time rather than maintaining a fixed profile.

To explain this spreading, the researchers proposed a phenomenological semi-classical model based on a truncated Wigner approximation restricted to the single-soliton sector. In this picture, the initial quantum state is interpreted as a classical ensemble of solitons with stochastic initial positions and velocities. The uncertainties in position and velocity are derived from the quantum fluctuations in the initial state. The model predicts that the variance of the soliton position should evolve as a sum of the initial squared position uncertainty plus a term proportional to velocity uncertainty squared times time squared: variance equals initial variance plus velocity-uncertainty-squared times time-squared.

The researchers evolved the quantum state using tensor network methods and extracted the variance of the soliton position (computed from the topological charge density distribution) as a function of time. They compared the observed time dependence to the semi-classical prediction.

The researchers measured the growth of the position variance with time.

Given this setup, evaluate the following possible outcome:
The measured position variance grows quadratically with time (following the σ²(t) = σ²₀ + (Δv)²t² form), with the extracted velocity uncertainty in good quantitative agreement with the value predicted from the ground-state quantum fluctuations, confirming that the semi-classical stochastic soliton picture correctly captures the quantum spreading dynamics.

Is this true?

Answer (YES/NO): YES